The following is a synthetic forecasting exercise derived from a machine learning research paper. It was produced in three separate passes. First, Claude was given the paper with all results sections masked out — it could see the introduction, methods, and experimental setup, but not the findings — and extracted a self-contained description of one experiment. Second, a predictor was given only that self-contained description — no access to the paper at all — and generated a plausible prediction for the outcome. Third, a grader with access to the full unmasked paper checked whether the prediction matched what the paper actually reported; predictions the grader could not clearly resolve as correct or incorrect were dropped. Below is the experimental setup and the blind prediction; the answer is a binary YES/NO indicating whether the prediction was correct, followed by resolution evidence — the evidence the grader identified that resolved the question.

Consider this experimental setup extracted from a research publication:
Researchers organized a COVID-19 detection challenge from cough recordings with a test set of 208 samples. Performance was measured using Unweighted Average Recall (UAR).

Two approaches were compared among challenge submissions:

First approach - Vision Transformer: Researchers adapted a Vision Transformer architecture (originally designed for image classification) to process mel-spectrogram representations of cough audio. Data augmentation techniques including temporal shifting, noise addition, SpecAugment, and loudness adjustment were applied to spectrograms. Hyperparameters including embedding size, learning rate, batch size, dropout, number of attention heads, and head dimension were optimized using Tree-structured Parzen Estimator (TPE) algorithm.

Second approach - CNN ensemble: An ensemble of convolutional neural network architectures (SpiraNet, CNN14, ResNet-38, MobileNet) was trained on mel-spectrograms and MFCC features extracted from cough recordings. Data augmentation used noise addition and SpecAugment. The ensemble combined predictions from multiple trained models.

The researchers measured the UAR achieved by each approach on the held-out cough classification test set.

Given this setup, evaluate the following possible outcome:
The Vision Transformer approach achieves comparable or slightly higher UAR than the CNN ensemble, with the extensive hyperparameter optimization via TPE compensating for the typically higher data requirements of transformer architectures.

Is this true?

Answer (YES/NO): NO